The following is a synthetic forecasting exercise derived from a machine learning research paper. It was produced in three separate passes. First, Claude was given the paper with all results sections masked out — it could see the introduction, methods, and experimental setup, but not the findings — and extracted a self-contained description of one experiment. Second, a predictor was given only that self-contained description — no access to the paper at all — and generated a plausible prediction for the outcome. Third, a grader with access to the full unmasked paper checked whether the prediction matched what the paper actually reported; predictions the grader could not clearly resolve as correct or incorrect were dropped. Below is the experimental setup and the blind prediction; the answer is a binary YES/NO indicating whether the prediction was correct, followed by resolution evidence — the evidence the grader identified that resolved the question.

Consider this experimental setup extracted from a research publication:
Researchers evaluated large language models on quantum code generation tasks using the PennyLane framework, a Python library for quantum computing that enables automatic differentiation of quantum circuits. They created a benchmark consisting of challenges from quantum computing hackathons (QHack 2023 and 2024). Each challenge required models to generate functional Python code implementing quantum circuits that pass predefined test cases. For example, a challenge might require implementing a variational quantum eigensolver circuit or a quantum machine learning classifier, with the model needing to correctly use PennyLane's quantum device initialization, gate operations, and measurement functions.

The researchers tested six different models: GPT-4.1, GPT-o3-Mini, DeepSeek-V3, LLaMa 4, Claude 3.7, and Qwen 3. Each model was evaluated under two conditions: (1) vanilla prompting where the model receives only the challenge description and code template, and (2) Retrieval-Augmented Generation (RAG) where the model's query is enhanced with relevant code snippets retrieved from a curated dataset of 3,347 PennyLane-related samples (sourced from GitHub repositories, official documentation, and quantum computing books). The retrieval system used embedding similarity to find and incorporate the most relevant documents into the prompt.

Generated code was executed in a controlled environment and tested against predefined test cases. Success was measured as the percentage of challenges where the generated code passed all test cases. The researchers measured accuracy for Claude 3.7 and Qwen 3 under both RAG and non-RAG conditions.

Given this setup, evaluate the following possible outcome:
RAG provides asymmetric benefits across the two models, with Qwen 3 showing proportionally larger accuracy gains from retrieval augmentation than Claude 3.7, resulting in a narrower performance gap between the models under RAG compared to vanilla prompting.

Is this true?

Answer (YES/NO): NO